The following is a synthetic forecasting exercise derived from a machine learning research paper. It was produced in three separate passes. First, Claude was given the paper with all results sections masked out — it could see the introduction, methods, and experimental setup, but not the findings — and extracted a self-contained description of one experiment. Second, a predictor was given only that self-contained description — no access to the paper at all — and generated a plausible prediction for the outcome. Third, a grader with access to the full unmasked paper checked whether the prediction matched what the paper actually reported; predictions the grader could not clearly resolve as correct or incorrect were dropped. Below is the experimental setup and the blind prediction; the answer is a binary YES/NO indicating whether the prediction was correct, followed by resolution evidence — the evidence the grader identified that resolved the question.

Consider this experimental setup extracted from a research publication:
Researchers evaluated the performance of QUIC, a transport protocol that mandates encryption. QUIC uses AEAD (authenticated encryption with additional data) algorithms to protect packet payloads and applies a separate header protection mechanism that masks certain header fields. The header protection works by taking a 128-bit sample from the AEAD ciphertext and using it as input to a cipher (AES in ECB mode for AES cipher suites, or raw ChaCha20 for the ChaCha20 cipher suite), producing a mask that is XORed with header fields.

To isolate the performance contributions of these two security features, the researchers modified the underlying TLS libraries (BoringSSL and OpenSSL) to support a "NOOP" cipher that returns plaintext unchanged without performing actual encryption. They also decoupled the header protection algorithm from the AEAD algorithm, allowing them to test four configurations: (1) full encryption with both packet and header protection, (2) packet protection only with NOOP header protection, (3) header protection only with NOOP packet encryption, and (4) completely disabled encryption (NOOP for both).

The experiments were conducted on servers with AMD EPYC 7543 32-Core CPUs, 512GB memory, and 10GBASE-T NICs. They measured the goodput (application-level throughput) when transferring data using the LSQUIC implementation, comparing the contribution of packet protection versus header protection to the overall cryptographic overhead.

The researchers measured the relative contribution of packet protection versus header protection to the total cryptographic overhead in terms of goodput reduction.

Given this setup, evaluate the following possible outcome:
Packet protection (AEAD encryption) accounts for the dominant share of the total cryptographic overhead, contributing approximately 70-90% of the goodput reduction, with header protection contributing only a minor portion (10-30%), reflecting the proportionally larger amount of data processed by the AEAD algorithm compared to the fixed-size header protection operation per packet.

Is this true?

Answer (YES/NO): YES